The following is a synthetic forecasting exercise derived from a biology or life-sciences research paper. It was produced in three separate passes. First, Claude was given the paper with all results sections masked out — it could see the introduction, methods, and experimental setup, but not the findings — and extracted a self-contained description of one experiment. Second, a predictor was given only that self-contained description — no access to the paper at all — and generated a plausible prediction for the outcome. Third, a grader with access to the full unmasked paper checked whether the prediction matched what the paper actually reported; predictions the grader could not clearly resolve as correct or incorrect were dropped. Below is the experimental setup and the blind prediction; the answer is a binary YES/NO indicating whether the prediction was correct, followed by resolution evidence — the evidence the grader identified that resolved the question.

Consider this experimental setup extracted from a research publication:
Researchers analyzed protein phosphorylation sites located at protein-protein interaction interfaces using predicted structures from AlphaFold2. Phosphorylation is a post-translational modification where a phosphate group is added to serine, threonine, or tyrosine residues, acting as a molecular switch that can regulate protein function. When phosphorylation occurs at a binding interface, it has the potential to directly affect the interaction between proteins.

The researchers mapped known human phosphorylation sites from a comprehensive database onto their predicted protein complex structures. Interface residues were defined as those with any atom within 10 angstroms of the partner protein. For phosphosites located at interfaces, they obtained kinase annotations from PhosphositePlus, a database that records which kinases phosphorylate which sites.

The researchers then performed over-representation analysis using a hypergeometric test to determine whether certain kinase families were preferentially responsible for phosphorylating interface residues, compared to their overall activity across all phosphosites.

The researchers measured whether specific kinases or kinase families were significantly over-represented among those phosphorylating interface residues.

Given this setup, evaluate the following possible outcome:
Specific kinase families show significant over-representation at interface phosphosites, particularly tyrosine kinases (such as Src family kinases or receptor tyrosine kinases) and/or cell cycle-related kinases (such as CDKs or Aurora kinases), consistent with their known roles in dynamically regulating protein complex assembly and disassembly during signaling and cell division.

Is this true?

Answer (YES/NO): YES